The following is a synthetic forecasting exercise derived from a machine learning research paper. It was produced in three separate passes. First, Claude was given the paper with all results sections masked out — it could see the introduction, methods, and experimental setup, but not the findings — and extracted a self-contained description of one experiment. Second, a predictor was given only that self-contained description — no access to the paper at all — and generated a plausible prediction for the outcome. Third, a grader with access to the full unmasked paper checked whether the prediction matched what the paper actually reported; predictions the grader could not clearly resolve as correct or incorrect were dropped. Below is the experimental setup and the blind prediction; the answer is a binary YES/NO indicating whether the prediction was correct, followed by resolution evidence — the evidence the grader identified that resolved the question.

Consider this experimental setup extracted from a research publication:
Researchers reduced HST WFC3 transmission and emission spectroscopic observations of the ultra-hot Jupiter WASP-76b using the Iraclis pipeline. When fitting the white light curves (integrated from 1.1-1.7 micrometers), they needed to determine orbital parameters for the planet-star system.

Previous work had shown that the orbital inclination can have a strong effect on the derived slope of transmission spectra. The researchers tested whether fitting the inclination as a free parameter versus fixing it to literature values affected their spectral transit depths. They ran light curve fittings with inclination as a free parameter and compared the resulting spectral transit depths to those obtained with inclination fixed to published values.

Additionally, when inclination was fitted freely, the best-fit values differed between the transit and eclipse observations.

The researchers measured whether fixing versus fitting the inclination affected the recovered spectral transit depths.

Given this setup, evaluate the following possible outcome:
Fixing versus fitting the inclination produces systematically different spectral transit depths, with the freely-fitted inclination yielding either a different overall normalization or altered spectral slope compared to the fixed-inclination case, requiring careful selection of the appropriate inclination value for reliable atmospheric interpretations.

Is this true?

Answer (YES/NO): NO